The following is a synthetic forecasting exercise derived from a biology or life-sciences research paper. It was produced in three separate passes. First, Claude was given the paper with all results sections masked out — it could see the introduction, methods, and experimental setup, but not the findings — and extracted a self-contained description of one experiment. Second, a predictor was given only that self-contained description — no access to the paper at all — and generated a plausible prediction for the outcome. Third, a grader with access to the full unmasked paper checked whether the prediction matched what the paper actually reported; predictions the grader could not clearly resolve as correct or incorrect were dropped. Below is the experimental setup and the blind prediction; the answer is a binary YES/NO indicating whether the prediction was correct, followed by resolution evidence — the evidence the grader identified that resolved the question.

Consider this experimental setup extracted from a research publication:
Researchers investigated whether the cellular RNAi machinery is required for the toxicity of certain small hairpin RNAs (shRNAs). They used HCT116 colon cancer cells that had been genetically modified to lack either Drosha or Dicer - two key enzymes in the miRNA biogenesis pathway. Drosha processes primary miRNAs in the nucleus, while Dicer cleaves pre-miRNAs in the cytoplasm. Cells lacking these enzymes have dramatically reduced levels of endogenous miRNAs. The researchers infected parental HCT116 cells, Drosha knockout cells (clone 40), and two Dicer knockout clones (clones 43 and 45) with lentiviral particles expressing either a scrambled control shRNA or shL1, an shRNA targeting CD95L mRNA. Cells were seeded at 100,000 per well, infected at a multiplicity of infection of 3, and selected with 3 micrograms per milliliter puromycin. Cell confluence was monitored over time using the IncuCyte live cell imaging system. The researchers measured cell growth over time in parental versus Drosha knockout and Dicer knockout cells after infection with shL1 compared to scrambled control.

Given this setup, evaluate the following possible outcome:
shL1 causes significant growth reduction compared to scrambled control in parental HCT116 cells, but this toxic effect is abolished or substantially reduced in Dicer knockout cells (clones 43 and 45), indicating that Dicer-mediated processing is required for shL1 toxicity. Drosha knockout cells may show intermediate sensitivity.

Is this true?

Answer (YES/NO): NO